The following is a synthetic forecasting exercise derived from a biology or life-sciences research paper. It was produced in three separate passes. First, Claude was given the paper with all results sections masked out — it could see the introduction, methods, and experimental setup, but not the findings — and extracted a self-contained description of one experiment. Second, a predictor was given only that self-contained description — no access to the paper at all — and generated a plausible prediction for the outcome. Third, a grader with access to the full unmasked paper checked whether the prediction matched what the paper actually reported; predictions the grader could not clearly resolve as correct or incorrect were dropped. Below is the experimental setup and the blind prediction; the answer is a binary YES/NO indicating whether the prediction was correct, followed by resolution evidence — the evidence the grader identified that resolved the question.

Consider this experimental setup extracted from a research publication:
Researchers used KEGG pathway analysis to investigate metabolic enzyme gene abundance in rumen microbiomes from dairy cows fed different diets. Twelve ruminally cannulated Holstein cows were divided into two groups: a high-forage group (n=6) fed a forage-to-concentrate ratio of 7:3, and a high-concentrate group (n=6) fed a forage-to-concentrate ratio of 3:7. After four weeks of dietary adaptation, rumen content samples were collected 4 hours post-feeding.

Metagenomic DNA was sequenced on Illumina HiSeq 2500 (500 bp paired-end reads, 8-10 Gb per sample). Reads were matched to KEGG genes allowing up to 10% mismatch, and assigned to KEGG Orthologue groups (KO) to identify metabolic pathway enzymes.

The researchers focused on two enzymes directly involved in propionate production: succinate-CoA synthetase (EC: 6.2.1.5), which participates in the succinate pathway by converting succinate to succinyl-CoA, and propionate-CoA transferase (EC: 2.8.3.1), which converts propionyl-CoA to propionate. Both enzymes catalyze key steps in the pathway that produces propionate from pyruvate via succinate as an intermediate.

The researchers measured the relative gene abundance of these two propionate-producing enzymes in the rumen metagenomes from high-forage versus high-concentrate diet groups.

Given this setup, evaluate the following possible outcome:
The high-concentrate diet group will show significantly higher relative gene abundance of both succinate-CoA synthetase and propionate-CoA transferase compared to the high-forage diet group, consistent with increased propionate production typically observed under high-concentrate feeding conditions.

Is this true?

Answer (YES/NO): YES